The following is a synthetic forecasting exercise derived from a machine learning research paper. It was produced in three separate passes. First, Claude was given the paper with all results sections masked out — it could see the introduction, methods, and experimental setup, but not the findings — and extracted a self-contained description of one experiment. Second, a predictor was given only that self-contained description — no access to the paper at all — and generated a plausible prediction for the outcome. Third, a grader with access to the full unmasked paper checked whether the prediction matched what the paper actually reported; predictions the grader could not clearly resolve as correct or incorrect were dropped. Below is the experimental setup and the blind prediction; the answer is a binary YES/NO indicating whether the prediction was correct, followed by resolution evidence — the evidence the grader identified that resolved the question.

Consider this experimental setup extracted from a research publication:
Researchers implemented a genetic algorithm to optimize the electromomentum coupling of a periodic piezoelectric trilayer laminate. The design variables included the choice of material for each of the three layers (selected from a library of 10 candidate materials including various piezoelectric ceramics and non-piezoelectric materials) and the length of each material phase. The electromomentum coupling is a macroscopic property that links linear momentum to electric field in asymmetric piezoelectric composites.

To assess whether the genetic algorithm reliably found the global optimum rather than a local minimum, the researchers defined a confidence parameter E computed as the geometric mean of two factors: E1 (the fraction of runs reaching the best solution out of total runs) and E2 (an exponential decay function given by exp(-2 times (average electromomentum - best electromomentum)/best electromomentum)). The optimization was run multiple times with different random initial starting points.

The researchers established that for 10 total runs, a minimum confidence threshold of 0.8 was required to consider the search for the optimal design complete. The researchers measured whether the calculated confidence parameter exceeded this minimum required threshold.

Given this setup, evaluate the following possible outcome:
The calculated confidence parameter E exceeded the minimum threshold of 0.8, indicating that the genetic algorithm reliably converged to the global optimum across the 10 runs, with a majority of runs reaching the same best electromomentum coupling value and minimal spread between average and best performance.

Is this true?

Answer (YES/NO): YES